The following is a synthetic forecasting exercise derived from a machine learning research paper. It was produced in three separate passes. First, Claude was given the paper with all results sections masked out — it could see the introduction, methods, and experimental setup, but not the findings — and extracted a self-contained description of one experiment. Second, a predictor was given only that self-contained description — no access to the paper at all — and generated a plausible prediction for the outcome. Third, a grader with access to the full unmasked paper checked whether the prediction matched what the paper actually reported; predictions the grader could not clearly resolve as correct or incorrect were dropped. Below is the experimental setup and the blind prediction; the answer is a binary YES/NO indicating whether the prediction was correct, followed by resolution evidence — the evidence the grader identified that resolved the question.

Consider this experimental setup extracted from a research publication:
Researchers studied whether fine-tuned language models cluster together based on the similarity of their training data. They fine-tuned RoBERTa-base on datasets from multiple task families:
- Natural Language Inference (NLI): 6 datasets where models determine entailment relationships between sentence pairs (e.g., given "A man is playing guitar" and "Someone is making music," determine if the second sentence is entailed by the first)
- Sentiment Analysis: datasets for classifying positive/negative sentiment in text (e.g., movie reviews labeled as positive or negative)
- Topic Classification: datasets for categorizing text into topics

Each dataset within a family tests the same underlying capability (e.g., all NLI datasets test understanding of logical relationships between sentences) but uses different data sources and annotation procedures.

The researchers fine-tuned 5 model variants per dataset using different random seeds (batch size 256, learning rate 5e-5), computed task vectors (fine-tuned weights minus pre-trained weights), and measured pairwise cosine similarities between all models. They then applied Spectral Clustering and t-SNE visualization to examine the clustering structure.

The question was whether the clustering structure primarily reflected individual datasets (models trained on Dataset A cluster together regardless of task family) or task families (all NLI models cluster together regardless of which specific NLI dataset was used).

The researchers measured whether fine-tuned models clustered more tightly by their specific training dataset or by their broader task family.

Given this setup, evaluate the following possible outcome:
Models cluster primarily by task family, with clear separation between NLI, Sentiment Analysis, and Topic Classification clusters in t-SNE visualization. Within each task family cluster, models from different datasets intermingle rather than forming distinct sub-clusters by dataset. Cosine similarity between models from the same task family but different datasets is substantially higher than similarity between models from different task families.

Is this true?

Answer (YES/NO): NO